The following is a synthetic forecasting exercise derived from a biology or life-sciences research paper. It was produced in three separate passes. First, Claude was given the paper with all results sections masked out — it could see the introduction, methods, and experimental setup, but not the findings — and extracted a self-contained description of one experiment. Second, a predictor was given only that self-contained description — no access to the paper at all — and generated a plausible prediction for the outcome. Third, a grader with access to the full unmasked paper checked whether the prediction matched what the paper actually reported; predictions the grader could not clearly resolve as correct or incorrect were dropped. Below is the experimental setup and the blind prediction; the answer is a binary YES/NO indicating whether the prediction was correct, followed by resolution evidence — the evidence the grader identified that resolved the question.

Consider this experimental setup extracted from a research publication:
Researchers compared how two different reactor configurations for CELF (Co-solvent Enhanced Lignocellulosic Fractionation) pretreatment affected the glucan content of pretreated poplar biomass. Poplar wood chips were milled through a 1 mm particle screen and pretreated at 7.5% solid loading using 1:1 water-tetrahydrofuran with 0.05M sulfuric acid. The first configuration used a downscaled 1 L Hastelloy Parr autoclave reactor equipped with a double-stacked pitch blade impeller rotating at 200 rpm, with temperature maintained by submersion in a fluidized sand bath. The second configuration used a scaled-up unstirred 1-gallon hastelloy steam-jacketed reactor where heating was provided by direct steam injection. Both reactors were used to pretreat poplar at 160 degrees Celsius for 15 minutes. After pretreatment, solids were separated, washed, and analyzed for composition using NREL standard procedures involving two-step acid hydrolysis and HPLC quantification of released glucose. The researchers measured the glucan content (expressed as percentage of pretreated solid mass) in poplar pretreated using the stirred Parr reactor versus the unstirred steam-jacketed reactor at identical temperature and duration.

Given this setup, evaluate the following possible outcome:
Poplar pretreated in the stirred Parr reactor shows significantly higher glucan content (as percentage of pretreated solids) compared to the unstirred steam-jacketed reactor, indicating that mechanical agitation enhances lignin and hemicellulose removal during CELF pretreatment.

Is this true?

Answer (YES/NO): NO